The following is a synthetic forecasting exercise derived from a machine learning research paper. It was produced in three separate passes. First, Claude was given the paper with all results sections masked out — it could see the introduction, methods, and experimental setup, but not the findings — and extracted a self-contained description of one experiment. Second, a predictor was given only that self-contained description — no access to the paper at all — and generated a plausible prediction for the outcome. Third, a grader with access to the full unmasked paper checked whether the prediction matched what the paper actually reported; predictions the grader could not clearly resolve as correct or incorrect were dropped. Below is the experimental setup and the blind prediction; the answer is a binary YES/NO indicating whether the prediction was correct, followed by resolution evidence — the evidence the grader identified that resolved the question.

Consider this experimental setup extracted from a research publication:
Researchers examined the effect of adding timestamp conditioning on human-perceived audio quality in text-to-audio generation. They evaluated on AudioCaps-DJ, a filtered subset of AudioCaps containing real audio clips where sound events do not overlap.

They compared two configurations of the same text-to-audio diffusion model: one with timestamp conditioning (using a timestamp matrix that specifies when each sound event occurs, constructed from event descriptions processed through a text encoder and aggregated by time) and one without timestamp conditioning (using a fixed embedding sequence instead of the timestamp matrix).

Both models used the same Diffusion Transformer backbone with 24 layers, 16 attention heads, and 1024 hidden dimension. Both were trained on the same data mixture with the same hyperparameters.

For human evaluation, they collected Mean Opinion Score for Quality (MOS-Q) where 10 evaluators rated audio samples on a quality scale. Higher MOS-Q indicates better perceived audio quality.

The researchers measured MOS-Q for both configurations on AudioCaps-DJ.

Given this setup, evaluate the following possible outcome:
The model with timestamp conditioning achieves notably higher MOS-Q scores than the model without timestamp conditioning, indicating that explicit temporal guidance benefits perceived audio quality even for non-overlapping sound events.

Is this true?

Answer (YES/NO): YES